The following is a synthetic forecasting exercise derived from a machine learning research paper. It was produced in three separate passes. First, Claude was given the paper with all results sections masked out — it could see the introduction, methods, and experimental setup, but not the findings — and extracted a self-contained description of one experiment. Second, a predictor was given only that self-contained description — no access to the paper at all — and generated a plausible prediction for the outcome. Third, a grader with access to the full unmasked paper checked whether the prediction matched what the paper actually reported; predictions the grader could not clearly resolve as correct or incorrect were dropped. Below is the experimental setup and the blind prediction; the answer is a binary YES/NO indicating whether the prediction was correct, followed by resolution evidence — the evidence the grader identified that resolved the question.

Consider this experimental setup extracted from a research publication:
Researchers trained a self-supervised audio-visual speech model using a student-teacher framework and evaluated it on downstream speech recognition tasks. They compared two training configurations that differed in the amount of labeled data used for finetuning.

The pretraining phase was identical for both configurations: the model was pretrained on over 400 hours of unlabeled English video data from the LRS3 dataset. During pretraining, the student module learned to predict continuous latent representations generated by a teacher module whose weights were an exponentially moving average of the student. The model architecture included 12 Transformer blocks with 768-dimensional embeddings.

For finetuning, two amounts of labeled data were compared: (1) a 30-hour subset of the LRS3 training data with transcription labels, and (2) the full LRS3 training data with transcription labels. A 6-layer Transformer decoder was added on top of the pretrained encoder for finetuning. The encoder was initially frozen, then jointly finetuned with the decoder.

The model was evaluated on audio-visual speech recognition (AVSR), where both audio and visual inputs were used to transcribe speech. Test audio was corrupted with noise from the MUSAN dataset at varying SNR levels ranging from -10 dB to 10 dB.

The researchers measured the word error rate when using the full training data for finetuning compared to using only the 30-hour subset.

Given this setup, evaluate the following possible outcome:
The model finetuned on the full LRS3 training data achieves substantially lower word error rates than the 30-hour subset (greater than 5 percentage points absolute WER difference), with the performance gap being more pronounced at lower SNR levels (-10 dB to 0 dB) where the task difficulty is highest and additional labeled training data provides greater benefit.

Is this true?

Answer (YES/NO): NO